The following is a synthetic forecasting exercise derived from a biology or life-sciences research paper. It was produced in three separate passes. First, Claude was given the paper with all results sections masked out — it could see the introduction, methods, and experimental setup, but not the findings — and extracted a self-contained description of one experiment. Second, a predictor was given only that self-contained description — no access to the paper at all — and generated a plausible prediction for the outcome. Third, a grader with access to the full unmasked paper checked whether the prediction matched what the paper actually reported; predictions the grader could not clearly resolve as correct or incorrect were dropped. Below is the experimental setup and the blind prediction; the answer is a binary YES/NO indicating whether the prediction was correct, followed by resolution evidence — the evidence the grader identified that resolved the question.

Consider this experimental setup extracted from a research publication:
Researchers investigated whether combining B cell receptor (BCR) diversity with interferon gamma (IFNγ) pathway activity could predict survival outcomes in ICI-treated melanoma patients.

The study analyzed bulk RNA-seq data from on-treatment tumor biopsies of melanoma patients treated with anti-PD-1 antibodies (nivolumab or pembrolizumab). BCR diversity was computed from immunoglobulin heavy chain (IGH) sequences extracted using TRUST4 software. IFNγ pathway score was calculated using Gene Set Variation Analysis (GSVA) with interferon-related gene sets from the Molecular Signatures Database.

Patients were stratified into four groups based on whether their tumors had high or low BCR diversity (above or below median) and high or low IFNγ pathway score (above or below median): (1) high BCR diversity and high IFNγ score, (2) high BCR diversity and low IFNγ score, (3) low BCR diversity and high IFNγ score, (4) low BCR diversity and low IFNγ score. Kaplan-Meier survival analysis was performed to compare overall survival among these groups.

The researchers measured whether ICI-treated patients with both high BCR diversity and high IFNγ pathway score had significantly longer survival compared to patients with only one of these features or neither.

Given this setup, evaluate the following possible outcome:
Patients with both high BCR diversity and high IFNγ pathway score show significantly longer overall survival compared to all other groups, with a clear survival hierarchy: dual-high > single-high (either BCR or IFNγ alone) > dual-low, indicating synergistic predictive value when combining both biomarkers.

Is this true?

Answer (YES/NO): YES